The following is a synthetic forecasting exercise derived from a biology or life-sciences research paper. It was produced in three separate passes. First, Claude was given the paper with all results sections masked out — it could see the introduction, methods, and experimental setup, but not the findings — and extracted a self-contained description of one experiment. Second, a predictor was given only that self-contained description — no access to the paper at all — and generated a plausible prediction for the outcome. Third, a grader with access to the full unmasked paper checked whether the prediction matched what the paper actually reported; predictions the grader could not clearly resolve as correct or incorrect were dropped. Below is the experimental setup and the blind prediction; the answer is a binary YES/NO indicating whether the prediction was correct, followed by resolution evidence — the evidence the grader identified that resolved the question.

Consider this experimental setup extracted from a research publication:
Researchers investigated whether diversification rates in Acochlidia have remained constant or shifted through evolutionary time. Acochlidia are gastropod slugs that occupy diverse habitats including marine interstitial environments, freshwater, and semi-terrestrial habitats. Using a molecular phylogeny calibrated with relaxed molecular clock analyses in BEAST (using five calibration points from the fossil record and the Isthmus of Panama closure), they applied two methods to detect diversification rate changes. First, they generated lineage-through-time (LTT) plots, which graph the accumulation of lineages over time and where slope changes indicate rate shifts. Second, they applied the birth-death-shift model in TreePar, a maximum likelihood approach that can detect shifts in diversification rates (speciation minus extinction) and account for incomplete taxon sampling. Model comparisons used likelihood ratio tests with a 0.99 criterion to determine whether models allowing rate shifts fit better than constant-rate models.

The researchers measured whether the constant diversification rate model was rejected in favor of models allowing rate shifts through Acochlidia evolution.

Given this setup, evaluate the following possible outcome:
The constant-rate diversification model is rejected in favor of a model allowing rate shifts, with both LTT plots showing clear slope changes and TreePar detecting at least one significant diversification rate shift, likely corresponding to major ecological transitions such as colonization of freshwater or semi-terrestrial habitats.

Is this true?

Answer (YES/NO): NO